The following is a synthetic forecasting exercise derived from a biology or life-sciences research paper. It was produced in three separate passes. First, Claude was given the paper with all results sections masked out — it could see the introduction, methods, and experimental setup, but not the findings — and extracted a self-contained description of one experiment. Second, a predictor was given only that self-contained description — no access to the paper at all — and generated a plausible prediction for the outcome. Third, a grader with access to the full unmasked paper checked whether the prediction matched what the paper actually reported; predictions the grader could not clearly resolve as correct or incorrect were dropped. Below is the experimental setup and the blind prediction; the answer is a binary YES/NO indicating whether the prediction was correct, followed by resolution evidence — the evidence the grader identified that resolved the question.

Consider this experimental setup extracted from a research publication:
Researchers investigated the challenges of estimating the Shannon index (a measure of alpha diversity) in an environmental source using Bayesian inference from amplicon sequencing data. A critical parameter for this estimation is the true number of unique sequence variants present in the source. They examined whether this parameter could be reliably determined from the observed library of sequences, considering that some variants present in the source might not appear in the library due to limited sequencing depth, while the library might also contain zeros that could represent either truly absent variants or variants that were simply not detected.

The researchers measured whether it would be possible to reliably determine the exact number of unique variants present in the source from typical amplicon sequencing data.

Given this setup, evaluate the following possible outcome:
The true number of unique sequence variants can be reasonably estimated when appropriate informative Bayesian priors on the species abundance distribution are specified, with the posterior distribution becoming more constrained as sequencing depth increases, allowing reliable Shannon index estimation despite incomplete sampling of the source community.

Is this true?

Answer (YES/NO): NO